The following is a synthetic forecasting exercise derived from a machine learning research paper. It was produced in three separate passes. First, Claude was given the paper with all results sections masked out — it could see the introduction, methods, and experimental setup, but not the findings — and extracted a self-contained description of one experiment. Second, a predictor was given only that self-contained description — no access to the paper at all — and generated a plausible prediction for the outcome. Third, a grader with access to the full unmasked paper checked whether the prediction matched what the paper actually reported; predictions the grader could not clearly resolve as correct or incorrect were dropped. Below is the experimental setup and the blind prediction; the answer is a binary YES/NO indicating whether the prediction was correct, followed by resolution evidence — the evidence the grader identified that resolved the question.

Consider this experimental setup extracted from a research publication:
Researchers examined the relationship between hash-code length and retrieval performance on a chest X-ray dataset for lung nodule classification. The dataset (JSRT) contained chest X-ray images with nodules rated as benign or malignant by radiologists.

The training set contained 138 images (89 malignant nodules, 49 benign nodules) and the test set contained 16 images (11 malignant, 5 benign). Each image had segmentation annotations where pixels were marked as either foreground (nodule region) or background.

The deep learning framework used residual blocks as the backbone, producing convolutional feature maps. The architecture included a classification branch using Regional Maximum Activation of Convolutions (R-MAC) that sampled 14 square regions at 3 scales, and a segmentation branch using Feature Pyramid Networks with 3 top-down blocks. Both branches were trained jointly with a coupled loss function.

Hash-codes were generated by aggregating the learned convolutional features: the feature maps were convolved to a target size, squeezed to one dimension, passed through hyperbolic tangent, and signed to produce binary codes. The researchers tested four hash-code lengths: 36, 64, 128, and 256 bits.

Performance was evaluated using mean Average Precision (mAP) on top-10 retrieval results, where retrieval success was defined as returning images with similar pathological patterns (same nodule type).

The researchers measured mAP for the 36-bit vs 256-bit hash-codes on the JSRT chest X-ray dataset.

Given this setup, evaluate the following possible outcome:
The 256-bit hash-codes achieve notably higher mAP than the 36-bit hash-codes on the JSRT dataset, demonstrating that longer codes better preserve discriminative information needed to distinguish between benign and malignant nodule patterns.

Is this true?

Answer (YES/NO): YES